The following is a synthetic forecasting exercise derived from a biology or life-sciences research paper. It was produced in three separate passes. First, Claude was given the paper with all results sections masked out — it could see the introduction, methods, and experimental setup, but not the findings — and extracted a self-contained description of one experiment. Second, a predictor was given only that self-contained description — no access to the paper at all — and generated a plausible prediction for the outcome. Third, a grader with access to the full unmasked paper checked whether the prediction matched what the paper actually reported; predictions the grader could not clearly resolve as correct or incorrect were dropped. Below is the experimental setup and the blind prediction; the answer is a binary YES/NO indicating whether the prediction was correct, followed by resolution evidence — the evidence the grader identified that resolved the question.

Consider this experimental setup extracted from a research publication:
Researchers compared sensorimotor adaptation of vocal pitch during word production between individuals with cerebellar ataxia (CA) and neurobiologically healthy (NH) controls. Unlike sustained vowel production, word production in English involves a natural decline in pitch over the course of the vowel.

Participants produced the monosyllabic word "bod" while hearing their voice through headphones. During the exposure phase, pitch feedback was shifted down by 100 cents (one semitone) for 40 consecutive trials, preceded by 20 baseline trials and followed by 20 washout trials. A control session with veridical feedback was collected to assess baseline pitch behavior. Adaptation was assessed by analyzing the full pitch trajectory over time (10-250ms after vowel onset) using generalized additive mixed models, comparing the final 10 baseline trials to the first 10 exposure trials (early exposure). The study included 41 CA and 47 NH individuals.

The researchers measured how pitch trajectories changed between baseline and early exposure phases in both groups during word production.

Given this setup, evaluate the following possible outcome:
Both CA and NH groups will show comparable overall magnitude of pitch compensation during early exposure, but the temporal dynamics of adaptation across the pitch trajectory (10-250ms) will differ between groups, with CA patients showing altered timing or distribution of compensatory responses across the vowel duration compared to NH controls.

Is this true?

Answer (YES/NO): NO